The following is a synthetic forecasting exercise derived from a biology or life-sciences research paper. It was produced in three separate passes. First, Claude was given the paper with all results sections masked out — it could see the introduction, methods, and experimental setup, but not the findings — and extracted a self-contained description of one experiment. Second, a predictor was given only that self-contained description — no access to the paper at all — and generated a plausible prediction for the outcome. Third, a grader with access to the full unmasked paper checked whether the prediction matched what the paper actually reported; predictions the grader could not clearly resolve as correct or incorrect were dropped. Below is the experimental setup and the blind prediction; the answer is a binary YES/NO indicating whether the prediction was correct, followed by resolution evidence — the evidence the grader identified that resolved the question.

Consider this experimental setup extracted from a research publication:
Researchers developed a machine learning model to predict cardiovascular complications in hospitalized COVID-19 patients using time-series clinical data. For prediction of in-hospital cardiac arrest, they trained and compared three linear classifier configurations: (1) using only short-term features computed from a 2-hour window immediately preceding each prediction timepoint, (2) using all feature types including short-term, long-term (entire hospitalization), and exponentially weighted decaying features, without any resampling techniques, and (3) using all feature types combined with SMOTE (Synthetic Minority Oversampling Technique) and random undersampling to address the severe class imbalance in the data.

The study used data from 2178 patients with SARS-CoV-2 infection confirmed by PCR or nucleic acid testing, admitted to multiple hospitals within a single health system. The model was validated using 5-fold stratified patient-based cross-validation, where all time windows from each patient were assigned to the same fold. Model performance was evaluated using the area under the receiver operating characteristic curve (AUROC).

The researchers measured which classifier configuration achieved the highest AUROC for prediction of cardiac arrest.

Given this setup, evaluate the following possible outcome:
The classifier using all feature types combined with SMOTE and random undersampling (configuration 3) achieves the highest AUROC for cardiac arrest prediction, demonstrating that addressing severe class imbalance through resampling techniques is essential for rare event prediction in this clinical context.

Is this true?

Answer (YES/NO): NO